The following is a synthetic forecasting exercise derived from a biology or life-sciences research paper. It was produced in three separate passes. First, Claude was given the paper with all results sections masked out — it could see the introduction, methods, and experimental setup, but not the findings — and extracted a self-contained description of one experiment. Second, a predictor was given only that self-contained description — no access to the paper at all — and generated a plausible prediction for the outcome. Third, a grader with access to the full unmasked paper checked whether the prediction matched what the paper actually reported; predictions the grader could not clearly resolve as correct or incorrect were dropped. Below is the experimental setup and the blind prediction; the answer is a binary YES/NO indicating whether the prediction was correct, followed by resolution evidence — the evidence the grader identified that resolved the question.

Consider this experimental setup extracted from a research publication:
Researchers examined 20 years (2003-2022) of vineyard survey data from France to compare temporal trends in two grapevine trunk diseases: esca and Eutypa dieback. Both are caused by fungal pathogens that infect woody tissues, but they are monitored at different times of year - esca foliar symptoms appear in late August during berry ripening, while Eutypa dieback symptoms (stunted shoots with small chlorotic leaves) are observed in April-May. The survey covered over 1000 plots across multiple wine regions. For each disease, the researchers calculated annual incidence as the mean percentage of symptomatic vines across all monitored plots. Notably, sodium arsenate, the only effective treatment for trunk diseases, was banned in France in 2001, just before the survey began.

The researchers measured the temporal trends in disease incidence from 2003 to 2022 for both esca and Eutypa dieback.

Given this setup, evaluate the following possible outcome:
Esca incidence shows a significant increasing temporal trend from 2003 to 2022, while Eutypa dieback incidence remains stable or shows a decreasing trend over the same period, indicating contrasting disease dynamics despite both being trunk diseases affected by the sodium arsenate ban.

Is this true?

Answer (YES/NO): NO